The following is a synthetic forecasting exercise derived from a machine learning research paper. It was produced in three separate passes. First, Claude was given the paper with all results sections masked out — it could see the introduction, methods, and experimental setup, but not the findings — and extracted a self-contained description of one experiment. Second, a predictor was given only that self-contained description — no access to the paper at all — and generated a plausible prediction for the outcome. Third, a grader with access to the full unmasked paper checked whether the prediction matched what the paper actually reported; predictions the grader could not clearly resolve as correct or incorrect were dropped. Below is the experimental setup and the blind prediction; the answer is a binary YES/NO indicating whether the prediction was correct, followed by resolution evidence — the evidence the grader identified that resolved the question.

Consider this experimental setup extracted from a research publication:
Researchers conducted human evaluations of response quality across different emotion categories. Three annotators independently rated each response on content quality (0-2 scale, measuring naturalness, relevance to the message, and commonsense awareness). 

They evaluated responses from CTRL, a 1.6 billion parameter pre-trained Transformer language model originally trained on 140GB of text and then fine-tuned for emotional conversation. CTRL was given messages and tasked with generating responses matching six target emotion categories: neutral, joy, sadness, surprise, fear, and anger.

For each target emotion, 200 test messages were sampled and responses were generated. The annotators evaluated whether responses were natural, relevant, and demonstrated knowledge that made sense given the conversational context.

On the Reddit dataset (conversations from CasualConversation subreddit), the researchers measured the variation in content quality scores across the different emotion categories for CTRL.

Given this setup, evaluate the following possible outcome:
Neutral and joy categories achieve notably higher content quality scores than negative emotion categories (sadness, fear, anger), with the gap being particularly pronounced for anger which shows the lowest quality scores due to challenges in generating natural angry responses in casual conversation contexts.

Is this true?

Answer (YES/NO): NO